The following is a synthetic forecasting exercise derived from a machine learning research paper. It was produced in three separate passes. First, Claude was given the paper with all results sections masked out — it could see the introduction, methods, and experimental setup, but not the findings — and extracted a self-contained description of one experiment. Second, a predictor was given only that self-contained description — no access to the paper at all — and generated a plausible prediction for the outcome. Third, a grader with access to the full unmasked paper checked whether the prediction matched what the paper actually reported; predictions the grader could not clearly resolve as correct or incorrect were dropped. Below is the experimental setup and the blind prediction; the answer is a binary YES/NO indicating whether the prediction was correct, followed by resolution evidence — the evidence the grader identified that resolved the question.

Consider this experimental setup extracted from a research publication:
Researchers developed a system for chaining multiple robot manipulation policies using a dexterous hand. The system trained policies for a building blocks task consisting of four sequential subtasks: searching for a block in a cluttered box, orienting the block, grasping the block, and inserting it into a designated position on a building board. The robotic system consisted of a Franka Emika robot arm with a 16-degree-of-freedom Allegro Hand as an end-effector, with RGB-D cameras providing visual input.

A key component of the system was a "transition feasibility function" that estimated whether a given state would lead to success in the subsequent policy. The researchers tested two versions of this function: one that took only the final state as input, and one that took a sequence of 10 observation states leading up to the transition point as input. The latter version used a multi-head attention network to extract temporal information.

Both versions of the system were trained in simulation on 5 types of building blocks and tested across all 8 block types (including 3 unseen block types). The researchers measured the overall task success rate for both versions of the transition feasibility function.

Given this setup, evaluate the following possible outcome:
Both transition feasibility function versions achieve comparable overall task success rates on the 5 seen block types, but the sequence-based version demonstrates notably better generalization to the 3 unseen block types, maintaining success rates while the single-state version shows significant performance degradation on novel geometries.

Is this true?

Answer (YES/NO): NO